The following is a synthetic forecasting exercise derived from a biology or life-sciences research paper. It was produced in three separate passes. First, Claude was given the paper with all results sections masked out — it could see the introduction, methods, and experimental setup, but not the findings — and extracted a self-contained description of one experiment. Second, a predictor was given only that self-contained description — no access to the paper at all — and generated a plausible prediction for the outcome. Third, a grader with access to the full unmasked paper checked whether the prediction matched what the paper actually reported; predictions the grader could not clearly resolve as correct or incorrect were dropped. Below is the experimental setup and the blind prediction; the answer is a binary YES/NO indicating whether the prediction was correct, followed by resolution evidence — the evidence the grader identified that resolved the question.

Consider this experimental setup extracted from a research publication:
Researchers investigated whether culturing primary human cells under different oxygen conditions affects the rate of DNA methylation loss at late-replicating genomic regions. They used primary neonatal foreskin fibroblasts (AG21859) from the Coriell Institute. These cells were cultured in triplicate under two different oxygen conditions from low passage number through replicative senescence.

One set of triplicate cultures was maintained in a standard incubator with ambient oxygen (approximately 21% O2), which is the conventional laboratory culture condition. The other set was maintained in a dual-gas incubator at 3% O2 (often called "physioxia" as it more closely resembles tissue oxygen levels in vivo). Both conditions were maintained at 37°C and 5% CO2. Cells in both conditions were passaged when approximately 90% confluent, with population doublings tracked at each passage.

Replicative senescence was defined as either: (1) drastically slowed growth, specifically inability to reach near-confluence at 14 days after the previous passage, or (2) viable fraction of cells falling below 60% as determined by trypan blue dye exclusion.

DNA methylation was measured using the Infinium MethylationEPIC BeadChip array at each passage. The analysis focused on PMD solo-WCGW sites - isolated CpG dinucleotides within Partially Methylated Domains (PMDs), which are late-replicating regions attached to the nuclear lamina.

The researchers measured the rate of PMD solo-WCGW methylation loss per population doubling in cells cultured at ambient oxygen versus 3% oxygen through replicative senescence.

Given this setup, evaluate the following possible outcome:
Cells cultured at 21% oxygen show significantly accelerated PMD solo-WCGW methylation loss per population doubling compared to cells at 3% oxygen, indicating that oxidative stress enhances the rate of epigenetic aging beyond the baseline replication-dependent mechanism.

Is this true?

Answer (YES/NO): YES